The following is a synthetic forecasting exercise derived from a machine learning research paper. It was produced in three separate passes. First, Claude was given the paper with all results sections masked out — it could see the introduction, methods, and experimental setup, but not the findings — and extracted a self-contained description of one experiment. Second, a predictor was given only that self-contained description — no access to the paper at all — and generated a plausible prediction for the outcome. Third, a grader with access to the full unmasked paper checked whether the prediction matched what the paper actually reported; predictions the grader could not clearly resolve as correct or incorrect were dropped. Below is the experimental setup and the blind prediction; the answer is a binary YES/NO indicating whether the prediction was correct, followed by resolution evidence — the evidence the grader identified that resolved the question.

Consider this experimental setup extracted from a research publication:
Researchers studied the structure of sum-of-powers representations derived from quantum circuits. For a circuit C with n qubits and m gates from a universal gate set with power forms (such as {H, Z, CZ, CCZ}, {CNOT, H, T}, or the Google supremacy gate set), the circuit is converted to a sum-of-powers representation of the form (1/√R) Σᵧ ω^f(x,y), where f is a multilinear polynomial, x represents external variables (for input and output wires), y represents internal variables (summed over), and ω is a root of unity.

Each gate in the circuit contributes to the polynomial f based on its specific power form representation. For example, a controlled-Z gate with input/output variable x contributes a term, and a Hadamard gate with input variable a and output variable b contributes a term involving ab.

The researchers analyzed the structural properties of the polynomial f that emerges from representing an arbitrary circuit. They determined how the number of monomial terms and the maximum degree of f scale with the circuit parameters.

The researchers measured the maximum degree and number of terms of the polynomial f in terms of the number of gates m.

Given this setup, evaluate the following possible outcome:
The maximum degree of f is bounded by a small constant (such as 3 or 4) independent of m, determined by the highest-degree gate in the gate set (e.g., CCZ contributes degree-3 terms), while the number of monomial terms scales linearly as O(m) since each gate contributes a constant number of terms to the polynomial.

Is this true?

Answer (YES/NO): YES